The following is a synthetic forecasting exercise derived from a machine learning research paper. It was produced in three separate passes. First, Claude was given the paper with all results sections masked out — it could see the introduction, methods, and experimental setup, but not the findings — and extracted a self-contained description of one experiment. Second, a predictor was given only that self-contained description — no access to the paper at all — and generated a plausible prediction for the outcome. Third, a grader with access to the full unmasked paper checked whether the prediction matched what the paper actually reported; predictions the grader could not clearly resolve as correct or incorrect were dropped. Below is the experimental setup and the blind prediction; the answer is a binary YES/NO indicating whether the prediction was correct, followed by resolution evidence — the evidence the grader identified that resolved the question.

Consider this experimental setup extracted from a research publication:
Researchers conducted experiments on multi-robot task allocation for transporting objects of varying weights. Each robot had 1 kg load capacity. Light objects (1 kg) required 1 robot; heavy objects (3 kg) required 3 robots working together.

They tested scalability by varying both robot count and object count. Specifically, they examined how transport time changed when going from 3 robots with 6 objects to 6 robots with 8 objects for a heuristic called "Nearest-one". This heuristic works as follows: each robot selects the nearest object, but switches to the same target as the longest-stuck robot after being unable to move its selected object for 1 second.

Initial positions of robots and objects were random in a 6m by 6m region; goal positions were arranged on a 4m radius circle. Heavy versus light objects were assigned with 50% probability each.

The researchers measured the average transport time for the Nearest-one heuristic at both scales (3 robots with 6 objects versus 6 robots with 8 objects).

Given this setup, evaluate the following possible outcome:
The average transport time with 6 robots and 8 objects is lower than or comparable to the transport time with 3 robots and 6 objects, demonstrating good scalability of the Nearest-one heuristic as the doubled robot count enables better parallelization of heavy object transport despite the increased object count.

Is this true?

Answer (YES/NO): YES